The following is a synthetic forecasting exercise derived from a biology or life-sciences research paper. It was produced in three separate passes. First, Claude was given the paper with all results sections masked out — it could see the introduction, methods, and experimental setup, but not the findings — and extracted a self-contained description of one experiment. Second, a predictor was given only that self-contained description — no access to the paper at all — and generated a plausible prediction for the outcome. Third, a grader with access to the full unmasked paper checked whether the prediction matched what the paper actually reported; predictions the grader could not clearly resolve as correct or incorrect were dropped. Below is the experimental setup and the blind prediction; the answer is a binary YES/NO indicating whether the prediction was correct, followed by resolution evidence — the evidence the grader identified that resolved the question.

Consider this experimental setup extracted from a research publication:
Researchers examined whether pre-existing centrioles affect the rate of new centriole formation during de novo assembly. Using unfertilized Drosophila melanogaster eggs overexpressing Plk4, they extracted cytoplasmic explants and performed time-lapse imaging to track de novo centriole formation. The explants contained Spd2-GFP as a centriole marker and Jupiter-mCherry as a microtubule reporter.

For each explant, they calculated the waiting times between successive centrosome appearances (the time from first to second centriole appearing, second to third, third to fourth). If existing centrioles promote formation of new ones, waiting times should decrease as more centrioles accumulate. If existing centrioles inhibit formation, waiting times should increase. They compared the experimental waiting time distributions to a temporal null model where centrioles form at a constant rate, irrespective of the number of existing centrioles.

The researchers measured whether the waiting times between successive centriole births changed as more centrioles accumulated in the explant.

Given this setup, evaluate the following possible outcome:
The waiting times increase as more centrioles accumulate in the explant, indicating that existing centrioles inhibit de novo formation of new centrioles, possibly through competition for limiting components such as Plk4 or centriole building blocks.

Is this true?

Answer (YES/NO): NO